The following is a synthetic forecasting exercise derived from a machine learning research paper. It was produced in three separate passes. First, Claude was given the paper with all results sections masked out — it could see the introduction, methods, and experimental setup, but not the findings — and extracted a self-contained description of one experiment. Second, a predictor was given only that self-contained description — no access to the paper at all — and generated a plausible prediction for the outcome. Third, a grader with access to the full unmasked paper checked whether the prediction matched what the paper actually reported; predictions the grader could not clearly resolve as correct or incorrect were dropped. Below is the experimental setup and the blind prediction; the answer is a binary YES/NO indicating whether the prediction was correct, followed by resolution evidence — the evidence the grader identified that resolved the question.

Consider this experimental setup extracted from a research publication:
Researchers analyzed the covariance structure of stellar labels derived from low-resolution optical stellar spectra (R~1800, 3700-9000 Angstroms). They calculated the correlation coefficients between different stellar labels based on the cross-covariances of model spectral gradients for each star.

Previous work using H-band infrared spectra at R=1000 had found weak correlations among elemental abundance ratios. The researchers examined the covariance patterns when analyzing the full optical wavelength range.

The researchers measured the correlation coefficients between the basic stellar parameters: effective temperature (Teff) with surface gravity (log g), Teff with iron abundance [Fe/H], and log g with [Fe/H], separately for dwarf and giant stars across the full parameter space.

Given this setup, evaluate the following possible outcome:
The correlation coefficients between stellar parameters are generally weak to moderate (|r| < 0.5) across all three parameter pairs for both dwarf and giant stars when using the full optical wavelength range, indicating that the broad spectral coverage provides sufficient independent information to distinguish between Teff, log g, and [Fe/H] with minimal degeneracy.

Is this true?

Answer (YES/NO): NO